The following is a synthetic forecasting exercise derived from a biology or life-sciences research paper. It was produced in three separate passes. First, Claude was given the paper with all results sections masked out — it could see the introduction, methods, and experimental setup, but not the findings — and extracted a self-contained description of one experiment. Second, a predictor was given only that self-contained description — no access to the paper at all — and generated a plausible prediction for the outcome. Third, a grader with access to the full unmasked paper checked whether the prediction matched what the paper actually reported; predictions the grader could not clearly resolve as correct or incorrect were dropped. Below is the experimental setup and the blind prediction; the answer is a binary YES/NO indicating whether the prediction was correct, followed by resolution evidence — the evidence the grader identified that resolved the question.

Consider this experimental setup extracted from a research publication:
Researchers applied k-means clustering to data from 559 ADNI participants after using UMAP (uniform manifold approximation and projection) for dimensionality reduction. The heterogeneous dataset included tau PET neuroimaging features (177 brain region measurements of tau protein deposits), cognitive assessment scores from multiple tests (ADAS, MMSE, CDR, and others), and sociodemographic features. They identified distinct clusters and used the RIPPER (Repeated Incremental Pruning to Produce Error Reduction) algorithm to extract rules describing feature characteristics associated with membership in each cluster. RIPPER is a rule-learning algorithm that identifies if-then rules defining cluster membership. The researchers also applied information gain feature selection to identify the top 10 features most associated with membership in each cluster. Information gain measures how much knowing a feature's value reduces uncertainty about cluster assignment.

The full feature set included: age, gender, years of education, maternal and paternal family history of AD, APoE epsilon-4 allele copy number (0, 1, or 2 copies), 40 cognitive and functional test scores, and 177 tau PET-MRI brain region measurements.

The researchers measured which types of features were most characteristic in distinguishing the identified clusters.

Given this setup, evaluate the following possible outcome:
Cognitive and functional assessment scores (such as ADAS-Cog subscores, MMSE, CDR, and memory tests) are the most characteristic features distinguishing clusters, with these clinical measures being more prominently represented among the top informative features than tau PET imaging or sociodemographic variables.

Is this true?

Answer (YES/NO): NO